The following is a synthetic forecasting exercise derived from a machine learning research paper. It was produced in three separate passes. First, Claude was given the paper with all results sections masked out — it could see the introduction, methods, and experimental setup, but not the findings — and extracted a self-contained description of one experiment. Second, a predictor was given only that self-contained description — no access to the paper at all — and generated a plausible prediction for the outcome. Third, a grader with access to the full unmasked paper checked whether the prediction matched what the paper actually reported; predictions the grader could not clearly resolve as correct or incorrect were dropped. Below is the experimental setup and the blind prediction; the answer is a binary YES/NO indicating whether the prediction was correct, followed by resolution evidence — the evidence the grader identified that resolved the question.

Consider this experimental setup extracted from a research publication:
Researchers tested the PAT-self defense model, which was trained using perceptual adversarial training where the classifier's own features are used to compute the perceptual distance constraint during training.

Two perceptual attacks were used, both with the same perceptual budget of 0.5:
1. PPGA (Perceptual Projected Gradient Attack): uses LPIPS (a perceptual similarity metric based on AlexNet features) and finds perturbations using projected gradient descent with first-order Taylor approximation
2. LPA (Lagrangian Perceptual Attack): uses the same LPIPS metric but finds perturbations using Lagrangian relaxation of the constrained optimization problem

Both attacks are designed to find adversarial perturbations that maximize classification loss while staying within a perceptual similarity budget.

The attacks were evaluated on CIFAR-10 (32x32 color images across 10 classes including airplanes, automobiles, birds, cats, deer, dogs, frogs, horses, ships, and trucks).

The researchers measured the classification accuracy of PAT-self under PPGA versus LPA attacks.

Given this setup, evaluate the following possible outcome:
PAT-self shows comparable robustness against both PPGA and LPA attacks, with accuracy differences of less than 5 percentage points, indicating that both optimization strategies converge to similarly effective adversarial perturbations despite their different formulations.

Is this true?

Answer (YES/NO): NO